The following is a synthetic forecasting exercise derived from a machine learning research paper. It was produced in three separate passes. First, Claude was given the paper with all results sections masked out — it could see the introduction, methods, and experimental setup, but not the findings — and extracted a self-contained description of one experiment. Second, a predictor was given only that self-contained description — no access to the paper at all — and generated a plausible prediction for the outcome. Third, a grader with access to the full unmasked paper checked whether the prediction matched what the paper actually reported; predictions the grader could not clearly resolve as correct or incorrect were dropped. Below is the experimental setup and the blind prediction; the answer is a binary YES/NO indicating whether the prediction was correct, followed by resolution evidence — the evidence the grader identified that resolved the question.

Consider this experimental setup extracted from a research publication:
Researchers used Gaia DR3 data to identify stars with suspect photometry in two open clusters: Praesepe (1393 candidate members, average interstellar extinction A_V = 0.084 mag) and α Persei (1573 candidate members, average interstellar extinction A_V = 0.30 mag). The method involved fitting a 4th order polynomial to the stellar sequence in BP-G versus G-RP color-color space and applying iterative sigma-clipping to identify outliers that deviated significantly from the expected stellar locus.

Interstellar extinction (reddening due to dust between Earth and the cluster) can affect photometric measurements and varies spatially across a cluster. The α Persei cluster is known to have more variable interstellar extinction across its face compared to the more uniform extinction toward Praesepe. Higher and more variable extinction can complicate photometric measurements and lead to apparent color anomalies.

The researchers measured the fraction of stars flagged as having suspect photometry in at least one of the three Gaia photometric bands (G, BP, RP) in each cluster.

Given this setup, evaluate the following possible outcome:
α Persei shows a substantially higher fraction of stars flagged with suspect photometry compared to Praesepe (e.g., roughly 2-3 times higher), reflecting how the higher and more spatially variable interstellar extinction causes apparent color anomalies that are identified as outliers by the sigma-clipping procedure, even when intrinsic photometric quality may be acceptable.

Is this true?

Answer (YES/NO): NO